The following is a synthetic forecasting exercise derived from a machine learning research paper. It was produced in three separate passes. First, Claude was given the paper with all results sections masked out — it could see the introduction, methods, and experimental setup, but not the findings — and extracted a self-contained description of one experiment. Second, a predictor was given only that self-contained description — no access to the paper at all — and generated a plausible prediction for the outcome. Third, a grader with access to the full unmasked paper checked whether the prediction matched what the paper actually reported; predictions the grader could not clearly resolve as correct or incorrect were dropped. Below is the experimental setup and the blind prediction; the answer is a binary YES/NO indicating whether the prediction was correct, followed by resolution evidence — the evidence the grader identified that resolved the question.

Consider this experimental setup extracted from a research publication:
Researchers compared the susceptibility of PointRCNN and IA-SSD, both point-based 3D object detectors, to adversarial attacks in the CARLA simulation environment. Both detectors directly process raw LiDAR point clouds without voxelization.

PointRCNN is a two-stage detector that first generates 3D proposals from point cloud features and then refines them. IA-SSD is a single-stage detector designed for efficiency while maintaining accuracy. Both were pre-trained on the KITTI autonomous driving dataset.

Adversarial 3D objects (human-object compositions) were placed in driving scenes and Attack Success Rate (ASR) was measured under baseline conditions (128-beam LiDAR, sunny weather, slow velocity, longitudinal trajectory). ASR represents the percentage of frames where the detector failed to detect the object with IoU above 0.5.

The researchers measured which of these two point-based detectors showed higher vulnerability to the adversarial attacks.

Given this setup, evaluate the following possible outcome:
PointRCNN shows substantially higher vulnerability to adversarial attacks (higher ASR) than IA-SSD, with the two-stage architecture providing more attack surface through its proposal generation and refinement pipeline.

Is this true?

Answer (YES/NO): NO